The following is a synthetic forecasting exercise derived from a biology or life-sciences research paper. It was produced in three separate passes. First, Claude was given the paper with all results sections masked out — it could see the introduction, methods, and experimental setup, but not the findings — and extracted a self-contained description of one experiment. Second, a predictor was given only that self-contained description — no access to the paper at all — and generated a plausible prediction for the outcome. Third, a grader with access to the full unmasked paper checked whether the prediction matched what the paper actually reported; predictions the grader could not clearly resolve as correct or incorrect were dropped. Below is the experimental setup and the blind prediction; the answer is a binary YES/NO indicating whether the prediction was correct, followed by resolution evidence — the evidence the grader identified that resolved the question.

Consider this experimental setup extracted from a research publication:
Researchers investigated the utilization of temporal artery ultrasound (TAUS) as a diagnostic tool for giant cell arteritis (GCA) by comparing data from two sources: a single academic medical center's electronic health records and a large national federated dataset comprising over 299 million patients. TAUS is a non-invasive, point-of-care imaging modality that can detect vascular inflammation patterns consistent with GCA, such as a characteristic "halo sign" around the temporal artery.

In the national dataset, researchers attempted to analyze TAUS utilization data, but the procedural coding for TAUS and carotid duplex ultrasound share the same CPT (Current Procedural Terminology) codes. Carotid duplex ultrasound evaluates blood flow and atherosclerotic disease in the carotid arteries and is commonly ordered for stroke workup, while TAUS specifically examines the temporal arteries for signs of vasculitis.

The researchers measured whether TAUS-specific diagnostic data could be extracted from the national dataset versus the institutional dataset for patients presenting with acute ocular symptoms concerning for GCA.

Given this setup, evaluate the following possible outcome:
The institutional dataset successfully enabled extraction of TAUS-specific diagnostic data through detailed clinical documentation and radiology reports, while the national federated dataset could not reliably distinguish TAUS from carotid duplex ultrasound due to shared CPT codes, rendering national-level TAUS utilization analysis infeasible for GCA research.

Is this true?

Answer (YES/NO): YES